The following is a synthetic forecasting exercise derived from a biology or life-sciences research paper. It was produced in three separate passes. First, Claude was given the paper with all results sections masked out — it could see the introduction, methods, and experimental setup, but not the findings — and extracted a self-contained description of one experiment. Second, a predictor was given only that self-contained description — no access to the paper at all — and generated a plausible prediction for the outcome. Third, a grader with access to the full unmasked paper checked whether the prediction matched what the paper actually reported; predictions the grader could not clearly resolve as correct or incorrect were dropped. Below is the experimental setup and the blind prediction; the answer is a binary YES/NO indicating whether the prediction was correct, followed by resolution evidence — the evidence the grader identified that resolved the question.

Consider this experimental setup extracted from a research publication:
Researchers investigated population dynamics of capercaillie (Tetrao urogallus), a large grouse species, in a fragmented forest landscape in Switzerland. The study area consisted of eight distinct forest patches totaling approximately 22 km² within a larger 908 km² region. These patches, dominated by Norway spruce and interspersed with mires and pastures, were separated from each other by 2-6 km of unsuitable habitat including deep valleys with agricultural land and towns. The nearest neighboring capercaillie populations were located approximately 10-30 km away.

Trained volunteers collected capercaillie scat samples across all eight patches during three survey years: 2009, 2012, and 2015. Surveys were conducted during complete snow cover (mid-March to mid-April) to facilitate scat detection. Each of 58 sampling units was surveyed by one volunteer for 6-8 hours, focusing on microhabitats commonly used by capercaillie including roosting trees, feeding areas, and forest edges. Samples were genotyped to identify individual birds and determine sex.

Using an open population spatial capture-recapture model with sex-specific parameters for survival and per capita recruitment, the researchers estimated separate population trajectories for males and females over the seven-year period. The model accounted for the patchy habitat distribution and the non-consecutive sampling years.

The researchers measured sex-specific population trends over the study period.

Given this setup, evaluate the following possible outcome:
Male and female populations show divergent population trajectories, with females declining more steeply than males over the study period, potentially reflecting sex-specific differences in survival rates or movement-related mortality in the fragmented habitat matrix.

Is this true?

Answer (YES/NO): NO